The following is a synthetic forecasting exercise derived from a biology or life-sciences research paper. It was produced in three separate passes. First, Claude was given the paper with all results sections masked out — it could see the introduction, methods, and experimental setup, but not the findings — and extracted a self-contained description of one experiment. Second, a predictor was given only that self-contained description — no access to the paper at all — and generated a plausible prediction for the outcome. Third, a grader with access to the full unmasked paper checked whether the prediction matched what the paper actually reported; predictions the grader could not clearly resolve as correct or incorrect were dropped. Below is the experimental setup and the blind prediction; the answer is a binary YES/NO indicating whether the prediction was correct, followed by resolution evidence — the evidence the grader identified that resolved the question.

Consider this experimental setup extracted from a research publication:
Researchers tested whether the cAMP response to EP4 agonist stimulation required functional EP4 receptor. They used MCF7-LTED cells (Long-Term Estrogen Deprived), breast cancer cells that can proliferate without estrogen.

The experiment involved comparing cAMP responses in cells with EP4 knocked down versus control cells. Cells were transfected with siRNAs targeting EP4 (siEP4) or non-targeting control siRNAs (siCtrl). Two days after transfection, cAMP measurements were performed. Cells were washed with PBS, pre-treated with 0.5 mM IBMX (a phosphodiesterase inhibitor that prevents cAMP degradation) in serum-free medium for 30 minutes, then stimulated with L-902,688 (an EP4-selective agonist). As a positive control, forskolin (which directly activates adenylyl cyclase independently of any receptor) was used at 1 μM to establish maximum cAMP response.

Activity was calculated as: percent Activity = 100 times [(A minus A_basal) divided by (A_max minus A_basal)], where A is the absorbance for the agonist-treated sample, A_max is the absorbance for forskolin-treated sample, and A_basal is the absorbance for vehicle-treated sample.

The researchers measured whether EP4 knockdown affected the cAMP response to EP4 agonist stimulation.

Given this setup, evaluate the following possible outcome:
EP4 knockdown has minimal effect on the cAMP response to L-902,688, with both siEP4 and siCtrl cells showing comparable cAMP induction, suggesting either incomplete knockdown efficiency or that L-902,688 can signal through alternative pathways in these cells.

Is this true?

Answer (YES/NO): NO